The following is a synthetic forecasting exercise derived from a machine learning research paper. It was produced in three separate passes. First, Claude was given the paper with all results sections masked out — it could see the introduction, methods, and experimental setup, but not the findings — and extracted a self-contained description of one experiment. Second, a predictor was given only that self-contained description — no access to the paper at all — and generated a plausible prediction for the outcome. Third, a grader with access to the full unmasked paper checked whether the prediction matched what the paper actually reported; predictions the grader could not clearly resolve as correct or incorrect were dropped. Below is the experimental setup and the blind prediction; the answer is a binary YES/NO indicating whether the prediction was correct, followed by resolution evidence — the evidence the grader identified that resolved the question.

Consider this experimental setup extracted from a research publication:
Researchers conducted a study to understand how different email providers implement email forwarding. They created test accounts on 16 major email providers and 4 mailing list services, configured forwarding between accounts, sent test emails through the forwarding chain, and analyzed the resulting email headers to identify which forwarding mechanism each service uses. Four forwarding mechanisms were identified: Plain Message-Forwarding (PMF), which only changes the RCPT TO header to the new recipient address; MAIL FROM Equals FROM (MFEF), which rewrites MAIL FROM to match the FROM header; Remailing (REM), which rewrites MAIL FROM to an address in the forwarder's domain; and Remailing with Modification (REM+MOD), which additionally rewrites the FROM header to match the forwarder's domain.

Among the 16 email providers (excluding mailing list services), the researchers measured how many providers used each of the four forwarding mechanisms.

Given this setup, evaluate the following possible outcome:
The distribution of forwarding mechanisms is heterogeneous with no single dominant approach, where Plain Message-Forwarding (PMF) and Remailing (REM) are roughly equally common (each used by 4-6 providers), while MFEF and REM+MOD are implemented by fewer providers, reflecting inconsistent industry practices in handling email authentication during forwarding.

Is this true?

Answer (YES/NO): NO